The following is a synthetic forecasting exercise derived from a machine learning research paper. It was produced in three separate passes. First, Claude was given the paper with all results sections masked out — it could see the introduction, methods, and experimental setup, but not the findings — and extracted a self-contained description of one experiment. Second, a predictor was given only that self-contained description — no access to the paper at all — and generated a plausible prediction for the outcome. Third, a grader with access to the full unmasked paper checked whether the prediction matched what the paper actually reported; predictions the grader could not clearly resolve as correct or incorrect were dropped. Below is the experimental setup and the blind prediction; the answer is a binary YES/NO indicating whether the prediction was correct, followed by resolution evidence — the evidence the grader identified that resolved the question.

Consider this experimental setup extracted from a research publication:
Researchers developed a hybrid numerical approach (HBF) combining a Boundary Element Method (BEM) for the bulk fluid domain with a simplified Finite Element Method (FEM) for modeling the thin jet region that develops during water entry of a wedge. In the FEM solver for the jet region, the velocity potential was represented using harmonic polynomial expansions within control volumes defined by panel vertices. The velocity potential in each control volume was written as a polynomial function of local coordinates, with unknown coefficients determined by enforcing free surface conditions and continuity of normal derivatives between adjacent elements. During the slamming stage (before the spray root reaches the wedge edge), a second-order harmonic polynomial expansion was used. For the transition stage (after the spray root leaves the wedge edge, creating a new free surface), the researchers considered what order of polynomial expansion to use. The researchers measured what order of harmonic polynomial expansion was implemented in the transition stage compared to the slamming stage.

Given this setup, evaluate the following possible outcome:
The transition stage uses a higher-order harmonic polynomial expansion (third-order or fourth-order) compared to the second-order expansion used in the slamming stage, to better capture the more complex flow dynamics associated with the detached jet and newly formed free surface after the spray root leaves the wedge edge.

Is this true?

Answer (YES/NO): NO